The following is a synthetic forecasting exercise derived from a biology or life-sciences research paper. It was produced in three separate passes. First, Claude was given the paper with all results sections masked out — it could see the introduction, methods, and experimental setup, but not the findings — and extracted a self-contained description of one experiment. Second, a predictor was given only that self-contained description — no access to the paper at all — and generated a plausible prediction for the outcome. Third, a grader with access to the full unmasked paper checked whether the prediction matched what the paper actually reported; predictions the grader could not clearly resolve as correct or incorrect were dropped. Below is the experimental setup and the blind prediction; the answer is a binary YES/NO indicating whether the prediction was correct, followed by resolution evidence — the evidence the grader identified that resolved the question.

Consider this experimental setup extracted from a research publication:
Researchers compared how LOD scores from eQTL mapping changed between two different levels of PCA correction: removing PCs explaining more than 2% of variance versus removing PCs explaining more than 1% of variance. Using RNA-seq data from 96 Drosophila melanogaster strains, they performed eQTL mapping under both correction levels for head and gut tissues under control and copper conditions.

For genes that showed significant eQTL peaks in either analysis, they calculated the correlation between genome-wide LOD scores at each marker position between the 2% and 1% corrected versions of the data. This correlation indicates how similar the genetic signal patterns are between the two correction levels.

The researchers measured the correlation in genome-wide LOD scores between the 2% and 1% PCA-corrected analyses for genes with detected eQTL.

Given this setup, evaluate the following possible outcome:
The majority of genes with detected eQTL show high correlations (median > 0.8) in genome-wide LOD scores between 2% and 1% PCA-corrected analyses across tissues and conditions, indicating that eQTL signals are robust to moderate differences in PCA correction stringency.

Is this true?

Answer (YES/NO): NO